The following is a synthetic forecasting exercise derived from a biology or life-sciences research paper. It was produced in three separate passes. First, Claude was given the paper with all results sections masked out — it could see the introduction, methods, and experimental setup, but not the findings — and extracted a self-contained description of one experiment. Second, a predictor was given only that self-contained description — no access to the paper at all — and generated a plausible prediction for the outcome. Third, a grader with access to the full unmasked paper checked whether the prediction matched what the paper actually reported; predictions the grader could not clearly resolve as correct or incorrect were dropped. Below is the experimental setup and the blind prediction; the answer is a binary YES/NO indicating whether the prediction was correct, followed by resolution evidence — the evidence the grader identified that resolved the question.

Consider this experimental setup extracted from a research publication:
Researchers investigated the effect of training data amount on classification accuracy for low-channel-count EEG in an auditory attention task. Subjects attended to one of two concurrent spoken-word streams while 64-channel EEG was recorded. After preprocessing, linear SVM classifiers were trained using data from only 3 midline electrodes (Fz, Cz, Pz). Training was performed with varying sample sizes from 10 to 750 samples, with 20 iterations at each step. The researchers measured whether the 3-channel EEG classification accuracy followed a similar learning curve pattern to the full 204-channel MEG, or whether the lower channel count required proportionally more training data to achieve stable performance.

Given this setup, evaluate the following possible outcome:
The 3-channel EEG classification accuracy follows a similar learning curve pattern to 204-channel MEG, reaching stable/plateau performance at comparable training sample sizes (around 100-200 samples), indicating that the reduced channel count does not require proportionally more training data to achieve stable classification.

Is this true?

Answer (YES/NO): NO